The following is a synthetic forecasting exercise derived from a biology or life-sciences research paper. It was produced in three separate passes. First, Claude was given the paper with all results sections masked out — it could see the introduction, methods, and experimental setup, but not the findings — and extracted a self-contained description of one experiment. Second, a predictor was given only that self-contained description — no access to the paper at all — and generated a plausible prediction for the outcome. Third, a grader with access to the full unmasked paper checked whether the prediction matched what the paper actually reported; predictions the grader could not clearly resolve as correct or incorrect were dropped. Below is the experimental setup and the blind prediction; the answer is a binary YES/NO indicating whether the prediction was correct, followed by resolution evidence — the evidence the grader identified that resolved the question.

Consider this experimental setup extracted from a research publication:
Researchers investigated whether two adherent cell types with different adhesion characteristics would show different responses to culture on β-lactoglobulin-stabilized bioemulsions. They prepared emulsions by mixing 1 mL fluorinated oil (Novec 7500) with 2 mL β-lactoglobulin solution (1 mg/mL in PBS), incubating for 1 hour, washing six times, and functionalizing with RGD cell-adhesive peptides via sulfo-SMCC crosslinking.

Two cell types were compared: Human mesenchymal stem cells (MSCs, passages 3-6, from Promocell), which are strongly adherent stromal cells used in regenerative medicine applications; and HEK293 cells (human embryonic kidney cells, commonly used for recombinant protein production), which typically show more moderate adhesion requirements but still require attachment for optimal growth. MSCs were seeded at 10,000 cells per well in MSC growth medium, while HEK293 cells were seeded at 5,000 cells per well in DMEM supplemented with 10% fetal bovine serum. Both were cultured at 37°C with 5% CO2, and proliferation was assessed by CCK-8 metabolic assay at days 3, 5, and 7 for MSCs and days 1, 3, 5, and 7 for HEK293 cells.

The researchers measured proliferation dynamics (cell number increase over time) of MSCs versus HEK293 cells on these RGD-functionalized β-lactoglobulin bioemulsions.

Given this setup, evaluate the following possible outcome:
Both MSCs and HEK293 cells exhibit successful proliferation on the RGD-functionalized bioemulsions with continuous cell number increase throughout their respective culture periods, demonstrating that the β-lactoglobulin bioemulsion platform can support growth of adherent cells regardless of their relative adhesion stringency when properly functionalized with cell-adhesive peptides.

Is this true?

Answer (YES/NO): YES